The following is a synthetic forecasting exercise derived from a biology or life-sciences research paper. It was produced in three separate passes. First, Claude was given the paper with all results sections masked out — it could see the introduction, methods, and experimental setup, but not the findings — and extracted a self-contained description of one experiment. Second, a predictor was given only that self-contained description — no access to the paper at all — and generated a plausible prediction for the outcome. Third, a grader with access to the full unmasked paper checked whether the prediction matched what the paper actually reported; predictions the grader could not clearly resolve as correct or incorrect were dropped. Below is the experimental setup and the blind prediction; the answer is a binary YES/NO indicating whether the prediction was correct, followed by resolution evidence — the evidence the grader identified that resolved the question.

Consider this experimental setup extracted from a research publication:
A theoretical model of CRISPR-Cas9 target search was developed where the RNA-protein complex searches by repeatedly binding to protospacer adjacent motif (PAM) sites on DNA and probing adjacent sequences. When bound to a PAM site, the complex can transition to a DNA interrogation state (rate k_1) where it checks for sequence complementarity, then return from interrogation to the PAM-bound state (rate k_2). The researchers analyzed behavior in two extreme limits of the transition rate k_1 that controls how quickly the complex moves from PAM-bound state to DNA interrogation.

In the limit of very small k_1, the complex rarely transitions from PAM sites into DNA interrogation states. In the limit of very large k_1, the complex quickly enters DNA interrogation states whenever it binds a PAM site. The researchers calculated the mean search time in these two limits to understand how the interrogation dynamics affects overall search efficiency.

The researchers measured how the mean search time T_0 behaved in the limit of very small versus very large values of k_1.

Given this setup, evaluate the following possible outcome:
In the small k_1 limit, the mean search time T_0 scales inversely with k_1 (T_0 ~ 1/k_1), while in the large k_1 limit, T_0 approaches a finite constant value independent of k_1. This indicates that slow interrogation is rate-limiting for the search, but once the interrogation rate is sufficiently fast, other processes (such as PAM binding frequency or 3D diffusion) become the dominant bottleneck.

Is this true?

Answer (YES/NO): NO